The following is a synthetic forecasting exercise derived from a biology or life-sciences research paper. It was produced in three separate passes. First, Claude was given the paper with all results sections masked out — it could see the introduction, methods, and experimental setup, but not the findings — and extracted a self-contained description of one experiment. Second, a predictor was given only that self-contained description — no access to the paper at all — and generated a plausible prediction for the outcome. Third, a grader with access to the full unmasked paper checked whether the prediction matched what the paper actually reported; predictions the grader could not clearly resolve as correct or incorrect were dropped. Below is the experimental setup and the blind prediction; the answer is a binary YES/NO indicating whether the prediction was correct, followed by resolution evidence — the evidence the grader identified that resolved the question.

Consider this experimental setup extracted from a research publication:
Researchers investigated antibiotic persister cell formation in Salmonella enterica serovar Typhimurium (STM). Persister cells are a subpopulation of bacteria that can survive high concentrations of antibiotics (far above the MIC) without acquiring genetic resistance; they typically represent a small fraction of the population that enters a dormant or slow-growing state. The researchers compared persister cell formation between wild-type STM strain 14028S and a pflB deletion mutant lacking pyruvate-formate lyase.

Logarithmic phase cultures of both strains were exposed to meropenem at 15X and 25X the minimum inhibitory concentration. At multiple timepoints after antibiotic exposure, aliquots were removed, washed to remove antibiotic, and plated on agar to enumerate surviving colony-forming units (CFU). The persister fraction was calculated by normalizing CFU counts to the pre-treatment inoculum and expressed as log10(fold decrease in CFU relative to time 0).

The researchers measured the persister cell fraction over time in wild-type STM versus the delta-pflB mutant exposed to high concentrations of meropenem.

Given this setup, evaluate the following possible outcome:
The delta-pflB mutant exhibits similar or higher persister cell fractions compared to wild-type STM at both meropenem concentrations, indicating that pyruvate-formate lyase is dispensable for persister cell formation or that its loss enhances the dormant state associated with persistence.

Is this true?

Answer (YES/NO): NO